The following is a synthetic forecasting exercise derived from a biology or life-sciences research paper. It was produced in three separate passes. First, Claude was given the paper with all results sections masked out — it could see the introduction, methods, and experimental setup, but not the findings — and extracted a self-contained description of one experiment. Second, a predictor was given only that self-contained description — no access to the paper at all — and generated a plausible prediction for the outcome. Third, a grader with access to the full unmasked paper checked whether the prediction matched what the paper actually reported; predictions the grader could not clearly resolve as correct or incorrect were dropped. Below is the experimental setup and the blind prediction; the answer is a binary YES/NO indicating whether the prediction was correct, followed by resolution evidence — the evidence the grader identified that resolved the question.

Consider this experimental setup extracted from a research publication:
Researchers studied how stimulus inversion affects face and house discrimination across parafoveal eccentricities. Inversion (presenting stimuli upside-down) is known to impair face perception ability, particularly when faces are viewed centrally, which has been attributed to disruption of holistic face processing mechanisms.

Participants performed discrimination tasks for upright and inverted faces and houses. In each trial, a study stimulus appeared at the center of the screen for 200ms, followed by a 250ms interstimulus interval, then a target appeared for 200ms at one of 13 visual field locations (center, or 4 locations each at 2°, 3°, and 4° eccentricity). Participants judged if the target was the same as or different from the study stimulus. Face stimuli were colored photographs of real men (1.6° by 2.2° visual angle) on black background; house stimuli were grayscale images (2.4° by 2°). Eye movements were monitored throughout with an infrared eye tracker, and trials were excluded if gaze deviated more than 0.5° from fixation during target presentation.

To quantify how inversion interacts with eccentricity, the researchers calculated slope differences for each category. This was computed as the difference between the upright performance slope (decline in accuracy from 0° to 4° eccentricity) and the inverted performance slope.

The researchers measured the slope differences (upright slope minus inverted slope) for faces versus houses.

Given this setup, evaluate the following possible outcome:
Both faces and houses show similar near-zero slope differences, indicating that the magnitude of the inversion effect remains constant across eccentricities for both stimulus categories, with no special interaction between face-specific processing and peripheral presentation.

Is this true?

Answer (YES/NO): NO